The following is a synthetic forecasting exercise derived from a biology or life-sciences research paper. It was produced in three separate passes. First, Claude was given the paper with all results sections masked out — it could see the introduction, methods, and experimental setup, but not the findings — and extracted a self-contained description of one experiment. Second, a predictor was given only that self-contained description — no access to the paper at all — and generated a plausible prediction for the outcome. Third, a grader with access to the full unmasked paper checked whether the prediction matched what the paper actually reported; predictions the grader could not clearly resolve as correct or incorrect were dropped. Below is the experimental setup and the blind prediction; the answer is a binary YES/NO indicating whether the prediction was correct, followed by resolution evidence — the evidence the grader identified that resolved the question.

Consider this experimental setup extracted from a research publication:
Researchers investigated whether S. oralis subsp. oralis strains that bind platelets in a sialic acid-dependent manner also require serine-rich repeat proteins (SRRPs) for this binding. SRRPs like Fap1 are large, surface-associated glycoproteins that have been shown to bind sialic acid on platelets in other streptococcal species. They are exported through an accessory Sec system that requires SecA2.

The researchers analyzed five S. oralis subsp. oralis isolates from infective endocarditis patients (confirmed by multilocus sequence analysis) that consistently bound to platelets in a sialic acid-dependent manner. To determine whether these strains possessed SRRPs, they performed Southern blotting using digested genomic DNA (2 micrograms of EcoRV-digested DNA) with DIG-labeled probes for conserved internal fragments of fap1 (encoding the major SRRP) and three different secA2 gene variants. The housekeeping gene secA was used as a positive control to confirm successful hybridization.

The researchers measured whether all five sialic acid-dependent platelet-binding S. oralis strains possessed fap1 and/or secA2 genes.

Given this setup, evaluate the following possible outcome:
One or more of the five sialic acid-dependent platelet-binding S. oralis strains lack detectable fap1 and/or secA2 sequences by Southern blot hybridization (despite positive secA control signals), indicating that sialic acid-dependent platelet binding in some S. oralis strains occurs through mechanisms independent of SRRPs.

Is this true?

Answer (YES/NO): YES